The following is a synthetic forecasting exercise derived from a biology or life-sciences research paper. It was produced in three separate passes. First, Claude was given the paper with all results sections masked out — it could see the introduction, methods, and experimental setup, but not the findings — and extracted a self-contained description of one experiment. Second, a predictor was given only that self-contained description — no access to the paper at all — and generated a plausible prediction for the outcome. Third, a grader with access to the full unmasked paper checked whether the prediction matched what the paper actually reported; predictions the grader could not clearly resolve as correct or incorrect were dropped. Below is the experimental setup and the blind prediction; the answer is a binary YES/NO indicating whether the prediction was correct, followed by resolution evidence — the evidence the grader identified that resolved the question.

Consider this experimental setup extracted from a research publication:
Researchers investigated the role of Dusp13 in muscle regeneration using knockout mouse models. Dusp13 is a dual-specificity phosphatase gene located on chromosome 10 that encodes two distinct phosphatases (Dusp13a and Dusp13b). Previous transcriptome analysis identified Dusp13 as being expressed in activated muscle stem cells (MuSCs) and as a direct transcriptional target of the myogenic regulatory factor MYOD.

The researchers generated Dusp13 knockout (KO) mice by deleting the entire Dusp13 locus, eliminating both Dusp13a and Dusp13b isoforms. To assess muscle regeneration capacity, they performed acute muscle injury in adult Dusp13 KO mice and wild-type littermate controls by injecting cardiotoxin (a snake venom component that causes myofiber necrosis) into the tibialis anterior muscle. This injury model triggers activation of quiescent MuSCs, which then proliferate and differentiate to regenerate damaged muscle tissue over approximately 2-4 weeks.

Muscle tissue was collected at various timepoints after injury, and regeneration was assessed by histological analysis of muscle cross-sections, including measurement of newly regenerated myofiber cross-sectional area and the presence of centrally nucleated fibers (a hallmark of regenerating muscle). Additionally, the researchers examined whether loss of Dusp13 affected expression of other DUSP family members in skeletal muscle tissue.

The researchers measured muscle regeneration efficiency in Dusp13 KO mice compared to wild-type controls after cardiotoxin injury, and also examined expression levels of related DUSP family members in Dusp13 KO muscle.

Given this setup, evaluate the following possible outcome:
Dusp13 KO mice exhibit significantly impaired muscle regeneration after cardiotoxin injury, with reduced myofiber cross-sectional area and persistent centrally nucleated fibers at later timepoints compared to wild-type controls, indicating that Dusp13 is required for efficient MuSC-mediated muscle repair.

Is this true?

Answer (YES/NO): NO